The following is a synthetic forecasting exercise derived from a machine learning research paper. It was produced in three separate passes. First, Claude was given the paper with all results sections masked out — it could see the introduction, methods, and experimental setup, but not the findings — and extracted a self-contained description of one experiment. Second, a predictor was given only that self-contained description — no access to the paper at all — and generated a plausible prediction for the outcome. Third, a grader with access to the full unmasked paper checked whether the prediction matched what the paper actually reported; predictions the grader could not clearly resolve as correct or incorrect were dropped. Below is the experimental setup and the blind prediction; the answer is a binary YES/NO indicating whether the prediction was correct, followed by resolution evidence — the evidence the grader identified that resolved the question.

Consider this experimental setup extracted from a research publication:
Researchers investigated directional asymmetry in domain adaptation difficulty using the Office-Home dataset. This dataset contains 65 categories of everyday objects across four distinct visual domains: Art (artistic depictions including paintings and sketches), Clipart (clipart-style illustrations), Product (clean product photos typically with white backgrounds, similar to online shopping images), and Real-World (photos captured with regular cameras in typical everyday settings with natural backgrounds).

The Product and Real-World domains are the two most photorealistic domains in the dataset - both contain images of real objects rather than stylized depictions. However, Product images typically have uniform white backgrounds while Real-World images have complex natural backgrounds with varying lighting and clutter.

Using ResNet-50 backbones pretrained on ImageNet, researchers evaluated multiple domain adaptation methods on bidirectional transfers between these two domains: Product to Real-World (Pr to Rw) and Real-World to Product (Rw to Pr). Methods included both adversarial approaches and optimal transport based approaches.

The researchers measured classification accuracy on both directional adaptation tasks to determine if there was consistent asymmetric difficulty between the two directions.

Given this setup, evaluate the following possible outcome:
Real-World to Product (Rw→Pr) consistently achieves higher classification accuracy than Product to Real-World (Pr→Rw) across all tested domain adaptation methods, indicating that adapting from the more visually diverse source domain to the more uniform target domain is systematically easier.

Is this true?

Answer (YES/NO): YES